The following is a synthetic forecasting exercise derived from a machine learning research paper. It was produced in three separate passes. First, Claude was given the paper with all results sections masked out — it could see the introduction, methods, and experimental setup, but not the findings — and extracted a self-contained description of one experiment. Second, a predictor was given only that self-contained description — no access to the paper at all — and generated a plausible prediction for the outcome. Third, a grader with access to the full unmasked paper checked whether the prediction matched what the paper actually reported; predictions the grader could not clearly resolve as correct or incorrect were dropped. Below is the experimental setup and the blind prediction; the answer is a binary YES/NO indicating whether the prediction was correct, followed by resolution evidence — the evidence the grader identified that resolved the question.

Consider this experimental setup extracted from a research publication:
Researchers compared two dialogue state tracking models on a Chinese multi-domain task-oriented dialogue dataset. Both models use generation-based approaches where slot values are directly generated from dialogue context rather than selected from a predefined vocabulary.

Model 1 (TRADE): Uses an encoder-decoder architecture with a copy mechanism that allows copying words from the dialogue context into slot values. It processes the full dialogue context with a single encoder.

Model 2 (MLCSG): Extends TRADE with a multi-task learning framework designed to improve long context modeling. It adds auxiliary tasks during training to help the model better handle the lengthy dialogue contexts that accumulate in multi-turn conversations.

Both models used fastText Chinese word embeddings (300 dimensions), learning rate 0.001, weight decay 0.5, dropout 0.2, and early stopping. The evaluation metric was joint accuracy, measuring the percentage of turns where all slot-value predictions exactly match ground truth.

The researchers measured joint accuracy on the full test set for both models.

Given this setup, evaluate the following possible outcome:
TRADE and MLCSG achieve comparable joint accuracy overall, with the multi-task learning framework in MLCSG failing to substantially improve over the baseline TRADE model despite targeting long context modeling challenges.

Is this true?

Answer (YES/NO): NO